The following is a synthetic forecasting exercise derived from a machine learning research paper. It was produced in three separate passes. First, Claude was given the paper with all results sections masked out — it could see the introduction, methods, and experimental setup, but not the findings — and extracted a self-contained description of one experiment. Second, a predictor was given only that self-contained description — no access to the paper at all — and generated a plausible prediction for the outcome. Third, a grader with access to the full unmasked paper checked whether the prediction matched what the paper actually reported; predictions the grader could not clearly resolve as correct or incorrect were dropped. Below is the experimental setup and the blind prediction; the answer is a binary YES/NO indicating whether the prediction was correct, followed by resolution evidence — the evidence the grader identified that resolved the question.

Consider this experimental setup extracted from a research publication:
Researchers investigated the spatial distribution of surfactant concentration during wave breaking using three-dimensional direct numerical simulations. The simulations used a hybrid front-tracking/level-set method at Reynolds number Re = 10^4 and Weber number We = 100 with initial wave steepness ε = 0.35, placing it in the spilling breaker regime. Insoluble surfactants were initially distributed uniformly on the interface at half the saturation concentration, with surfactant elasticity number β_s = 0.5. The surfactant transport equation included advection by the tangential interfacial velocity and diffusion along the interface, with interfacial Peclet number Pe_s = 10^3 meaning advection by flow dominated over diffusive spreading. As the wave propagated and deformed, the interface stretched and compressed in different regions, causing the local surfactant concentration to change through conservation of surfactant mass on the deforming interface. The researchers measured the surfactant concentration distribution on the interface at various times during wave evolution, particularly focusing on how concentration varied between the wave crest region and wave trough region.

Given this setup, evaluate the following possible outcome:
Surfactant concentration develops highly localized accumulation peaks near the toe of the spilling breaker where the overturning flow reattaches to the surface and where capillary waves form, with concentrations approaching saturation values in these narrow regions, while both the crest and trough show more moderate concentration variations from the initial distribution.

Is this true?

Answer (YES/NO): NO